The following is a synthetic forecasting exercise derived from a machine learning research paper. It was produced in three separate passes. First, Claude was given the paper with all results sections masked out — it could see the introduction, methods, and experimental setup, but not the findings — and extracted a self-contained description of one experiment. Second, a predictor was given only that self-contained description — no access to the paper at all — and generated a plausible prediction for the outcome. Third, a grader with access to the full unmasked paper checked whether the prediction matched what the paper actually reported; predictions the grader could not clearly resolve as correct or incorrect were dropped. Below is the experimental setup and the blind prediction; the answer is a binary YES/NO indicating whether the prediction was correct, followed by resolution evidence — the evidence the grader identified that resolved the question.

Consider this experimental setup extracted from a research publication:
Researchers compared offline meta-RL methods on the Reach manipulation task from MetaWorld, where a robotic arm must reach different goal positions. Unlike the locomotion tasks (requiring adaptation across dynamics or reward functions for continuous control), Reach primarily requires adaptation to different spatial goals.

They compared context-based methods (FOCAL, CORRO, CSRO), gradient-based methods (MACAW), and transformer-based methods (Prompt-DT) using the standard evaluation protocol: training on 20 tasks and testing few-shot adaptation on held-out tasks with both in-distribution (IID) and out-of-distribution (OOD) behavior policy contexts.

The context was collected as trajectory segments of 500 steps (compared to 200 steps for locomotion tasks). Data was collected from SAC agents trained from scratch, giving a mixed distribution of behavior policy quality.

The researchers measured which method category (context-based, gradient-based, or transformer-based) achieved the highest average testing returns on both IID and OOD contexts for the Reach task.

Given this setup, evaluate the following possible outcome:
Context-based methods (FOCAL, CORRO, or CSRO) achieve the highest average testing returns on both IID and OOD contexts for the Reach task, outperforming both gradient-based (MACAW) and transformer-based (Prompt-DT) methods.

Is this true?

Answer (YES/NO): YES